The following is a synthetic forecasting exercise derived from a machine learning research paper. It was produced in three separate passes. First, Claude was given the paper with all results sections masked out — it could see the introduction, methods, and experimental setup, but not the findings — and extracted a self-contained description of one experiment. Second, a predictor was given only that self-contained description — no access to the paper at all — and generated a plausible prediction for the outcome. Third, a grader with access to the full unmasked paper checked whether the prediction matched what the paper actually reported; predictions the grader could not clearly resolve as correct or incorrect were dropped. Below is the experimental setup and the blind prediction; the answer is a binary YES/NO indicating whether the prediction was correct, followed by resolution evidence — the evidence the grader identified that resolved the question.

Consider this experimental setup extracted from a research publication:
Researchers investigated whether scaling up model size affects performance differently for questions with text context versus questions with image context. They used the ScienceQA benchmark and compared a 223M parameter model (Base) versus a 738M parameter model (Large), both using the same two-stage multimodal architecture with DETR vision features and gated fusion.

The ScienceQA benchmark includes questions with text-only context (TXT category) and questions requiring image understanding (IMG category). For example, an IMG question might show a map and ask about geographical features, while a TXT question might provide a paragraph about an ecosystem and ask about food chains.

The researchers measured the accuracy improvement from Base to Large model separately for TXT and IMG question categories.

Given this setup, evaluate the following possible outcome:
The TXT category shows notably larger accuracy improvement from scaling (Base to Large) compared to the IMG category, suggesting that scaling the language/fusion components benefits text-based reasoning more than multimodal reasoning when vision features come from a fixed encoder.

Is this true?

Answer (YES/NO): YES